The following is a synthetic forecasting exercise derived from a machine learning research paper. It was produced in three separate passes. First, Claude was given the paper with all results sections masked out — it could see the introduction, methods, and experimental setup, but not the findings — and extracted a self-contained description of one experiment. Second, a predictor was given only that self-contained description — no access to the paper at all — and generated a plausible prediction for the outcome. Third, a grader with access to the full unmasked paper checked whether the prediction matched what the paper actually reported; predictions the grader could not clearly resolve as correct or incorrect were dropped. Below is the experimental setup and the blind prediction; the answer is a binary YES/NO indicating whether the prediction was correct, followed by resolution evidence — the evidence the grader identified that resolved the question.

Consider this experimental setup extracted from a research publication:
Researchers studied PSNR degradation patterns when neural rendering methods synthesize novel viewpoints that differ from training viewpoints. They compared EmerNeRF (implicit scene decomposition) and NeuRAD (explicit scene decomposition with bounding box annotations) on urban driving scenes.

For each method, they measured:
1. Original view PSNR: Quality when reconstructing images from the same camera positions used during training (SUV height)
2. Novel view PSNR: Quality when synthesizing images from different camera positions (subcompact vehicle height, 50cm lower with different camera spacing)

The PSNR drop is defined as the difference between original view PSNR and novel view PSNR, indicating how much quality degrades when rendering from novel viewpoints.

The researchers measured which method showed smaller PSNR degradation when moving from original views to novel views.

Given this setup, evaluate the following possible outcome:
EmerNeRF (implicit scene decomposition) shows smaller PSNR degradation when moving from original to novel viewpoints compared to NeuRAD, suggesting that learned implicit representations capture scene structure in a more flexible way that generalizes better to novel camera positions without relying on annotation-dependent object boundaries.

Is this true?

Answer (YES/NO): NO